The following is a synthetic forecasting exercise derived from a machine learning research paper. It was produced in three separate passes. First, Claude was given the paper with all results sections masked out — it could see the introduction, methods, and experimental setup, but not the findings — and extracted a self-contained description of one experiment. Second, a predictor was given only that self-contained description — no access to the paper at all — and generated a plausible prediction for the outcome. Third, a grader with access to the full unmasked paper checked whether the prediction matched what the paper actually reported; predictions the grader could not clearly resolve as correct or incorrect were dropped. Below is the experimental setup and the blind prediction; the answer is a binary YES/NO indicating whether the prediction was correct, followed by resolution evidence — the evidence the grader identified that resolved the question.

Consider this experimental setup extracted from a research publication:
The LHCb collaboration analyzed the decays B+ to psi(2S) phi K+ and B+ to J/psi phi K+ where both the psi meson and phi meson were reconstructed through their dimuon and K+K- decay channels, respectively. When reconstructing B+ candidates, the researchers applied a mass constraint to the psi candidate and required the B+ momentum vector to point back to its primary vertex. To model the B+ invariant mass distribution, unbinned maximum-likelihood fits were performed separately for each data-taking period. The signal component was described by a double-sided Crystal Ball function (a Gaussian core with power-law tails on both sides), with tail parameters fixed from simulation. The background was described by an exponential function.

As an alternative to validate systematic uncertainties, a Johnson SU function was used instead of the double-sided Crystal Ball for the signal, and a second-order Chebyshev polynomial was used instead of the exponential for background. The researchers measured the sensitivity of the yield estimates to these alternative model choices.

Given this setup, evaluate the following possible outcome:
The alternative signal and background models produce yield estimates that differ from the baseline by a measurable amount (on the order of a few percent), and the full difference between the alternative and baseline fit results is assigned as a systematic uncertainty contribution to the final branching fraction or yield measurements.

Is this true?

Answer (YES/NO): YES